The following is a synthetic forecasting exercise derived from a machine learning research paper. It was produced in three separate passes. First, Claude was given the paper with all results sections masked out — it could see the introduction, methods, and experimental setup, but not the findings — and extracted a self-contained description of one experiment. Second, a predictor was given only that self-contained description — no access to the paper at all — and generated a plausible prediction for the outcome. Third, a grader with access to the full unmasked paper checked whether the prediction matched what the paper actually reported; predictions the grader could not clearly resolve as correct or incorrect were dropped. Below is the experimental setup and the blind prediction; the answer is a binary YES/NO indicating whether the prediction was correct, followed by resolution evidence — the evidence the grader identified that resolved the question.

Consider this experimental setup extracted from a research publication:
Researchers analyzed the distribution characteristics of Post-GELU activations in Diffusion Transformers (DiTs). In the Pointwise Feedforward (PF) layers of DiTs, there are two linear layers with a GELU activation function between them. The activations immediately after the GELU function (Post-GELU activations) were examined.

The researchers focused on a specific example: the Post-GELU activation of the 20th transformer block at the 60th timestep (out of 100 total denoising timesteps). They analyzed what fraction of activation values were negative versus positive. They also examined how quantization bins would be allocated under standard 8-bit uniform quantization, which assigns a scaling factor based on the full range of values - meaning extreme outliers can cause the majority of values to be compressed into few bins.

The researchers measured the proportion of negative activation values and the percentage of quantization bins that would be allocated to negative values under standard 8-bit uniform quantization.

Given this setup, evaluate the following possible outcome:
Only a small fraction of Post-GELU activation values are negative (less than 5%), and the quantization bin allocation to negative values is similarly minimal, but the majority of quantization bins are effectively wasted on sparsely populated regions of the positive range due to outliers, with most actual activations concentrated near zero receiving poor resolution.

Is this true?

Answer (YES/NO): NO